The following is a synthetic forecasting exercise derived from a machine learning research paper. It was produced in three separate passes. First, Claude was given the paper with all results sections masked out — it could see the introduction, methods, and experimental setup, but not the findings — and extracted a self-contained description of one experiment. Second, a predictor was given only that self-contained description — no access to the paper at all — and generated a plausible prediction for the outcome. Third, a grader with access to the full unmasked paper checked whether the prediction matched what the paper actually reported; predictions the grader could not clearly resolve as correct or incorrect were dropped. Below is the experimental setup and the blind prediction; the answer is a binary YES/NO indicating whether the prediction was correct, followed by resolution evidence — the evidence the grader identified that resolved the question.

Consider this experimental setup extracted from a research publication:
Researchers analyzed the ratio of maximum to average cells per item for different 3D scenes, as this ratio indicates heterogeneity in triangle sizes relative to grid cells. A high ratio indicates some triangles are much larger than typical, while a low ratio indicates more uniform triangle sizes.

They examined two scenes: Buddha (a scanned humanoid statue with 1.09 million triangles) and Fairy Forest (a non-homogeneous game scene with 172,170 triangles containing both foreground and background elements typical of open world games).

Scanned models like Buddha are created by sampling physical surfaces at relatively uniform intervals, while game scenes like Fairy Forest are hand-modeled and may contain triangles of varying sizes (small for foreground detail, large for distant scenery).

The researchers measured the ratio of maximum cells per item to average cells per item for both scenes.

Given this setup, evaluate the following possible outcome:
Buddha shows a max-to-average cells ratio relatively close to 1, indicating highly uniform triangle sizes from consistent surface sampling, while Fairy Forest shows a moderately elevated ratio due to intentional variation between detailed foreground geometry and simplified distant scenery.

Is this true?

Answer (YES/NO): NO